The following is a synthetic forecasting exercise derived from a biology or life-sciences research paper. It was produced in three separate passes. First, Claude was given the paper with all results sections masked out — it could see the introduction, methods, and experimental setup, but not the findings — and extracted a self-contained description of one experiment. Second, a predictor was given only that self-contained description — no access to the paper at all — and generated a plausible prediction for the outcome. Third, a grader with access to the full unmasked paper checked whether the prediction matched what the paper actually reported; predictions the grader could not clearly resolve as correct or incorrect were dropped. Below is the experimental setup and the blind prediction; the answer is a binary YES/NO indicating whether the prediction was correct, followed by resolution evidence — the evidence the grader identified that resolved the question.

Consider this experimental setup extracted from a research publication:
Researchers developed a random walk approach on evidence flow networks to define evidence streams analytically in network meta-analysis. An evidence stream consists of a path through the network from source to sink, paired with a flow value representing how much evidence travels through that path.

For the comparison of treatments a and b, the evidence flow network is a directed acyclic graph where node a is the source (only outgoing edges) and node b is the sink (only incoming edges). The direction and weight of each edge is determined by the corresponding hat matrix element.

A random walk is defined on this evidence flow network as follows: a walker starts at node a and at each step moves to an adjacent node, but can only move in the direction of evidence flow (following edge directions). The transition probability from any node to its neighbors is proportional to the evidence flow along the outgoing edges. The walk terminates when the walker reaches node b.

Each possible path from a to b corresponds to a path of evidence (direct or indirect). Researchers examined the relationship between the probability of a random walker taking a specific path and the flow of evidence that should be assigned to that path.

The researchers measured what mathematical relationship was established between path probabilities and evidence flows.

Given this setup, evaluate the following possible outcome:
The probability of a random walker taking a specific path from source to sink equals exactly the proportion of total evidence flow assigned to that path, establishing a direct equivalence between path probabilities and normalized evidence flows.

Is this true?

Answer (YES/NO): YES